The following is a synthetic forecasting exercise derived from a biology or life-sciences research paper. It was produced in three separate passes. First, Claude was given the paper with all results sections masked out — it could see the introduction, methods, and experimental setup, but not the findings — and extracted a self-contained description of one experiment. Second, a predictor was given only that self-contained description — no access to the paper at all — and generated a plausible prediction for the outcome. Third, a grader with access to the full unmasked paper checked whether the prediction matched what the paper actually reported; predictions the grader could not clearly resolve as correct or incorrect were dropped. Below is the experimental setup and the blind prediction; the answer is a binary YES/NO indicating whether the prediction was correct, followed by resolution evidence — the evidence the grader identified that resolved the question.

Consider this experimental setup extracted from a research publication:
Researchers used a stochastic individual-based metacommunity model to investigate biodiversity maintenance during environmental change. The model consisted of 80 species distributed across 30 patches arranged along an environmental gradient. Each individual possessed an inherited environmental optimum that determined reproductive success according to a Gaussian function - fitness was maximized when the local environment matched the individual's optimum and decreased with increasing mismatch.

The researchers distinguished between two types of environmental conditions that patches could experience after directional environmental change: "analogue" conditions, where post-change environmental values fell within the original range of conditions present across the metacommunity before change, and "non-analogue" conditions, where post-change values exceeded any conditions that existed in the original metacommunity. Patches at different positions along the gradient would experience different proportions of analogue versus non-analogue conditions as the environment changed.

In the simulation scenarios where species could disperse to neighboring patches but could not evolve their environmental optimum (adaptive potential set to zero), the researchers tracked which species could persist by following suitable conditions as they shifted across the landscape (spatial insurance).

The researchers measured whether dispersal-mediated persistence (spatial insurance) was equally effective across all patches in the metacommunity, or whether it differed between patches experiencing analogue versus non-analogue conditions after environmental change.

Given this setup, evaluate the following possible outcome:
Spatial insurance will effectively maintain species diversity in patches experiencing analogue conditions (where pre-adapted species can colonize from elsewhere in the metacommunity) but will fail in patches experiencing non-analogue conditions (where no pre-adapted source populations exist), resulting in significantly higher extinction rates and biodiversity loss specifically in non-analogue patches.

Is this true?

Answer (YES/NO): YES